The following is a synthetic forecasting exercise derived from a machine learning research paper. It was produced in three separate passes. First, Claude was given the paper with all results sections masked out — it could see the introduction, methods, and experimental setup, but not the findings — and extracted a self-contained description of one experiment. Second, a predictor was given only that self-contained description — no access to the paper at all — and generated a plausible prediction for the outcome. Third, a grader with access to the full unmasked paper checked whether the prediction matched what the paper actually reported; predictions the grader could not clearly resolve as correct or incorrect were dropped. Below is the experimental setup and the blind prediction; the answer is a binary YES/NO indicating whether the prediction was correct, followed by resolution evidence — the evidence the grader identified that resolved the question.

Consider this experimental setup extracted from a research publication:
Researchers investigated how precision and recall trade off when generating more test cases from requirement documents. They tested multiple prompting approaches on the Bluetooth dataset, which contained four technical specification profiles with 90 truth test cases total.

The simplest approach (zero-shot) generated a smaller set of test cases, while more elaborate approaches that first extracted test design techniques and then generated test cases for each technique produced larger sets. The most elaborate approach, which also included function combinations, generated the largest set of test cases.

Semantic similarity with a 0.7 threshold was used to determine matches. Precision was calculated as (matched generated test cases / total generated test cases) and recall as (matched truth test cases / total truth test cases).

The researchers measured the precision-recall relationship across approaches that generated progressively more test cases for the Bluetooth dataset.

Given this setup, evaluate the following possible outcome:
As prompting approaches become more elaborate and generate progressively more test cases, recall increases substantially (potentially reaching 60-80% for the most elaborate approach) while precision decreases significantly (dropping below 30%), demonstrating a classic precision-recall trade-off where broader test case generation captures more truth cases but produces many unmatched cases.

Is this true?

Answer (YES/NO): NO